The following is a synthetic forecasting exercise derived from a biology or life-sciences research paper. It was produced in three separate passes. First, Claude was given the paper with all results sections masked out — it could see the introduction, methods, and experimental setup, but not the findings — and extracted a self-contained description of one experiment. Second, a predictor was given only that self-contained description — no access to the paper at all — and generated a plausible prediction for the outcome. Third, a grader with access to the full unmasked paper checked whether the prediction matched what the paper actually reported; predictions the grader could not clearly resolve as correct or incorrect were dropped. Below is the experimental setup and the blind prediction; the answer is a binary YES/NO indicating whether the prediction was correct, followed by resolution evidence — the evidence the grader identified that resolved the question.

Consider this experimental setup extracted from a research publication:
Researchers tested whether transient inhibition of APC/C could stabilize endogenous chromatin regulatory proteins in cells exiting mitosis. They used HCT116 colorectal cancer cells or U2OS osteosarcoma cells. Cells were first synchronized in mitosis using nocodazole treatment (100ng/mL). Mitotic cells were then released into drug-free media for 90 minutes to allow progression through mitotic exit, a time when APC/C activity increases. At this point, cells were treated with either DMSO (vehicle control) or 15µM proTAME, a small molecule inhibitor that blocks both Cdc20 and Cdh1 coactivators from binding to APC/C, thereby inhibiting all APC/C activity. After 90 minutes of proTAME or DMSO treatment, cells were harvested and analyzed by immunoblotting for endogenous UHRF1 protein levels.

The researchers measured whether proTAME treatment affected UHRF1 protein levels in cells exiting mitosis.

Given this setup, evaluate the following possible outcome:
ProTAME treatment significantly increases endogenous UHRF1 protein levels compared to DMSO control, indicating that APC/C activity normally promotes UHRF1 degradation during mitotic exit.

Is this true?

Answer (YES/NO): YES